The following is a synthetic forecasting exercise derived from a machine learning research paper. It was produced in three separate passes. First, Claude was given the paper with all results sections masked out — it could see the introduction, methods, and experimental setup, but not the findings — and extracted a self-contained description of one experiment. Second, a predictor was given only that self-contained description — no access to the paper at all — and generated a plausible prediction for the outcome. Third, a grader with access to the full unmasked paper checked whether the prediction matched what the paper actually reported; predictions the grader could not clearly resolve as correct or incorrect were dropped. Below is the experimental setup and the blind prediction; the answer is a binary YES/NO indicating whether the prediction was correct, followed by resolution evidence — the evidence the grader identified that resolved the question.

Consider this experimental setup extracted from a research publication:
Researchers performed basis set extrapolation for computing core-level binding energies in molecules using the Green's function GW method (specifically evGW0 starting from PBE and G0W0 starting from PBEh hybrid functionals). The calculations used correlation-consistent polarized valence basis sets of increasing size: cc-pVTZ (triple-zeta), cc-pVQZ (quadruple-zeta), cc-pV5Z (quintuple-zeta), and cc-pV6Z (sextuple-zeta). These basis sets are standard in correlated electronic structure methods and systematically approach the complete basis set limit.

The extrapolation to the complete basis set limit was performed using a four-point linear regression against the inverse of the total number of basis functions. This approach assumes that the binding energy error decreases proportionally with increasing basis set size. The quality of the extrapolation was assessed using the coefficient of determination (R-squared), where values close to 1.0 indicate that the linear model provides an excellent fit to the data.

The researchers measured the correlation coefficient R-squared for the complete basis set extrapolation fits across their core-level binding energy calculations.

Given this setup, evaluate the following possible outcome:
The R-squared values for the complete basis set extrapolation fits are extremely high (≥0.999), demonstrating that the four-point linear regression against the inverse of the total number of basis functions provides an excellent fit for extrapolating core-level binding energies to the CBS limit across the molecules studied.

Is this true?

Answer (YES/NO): NO